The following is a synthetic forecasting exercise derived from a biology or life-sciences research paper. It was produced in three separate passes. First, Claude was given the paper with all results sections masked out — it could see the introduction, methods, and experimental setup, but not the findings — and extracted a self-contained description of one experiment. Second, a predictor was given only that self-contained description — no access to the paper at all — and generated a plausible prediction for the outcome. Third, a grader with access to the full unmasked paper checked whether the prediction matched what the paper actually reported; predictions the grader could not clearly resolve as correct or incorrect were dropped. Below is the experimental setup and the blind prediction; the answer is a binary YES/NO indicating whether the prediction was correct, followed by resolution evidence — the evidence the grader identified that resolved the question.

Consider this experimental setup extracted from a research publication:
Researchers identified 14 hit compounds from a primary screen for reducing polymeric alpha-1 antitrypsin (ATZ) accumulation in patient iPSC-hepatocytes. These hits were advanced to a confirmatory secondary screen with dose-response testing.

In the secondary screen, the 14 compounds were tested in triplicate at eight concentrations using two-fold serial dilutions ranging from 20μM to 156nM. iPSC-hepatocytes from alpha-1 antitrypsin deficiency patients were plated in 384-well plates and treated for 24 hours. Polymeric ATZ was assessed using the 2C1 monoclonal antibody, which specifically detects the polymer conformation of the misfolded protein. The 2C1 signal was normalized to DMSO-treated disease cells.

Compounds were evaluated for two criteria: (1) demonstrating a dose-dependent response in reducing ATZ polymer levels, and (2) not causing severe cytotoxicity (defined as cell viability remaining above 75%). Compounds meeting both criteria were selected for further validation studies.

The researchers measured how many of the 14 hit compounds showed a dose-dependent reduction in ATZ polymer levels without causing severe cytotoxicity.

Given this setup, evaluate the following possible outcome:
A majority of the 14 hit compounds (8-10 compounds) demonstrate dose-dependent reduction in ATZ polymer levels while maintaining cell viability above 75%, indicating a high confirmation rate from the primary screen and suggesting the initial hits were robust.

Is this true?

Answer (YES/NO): NO